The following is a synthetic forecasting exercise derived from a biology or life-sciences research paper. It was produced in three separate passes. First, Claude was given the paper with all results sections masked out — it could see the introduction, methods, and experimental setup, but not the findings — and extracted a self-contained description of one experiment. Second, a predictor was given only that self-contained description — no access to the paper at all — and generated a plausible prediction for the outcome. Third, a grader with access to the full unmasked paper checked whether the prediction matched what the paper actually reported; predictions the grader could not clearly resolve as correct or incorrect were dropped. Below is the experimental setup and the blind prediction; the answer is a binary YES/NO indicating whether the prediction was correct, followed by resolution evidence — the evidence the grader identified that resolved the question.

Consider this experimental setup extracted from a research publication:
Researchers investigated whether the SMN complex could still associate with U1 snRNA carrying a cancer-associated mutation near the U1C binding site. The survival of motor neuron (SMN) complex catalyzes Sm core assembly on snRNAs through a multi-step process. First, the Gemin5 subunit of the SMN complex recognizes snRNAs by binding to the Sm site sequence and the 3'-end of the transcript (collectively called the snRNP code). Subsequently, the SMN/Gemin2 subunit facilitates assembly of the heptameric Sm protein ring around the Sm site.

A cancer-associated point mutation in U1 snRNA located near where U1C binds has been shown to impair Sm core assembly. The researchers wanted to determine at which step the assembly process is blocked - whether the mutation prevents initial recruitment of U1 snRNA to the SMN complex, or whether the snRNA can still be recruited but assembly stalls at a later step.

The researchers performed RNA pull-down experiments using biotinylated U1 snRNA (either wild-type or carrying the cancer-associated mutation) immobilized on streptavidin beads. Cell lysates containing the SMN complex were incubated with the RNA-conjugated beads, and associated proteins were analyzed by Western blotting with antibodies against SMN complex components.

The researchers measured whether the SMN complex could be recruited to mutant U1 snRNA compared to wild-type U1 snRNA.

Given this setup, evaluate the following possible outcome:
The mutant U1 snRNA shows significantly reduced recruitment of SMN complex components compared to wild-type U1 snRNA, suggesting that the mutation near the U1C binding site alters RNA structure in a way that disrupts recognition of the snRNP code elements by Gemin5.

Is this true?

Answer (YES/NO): NO